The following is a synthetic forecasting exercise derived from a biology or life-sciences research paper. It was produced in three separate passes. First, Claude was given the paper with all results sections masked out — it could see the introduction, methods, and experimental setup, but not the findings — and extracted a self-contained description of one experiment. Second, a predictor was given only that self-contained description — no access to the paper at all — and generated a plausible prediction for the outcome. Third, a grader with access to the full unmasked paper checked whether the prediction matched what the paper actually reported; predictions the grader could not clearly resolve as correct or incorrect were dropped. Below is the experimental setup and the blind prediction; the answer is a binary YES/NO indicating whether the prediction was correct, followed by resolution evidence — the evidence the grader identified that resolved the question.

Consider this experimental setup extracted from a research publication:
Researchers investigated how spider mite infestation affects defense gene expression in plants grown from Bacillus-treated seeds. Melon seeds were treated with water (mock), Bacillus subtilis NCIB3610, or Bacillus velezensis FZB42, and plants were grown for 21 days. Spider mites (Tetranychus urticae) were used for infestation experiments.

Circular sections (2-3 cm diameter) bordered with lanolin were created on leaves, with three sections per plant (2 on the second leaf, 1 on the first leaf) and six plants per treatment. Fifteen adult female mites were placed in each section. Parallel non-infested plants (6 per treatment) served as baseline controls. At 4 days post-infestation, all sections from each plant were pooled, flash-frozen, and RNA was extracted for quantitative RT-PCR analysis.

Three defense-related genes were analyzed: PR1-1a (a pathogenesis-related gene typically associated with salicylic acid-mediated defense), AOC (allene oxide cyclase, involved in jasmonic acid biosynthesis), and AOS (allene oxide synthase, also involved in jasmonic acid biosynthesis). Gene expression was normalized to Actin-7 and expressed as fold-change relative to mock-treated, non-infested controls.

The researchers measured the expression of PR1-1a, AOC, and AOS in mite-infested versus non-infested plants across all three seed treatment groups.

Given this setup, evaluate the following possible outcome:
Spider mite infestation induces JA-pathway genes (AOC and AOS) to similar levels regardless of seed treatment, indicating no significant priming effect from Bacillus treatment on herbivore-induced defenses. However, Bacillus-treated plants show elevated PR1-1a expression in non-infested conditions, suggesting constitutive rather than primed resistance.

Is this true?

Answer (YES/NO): NO